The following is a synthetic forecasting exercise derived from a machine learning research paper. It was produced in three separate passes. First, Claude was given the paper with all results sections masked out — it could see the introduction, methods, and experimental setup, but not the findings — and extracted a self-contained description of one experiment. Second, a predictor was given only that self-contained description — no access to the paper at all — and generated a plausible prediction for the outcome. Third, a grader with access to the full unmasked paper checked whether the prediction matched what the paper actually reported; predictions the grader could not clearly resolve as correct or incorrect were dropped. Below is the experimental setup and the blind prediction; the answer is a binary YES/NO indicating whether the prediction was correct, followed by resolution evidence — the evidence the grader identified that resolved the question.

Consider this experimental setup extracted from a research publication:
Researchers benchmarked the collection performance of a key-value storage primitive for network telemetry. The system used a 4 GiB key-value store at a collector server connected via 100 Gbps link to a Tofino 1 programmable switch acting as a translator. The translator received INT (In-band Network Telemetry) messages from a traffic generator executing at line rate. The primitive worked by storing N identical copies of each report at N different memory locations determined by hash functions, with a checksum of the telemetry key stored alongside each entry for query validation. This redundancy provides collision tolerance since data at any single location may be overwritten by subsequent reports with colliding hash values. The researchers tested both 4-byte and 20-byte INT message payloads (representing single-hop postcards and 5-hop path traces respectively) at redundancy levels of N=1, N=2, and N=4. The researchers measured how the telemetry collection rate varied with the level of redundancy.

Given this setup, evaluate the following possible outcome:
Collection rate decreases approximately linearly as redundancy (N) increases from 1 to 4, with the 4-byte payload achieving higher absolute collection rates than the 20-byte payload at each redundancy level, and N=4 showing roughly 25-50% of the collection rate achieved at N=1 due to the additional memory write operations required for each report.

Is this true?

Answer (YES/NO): NO